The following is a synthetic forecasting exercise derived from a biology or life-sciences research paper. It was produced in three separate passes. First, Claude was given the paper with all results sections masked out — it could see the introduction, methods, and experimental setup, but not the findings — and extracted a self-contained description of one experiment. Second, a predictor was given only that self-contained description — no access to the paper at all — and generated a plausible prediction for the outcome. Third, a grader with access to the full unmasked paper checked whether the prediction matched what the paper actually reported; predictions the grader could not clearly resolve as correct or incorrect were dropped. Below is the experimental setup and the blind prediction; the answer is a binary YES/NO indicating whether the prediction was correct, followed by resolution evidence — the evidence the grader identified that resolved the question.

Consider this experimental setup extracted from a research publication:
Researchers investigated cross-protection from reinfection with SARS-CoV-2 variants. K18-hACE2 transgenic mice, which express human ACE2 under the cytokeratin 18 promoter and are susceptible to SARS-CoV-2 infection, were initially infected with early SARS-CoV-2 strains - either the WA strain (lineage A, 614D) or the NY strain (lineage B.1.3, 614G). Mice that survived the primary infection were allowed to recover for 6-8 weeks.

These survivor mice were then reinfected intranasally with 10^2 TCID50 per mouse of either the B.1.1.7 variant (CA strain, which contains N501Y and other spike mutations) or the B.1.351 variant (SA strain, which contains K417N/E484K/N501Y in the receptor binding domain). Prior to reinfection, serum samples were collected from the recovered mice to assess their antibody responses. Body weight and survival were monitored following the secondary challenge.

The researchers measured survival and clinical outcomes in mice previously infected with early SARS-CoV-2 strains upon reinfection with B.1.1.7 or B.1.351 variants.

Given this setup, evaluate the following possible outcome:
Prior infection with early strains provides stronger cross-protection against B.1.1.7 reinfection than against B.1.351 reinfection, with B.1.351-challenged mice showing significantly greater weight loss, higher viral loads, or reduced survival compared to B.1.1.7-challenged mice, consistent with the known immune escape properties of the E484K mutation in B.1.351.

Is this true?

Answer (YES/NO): NO